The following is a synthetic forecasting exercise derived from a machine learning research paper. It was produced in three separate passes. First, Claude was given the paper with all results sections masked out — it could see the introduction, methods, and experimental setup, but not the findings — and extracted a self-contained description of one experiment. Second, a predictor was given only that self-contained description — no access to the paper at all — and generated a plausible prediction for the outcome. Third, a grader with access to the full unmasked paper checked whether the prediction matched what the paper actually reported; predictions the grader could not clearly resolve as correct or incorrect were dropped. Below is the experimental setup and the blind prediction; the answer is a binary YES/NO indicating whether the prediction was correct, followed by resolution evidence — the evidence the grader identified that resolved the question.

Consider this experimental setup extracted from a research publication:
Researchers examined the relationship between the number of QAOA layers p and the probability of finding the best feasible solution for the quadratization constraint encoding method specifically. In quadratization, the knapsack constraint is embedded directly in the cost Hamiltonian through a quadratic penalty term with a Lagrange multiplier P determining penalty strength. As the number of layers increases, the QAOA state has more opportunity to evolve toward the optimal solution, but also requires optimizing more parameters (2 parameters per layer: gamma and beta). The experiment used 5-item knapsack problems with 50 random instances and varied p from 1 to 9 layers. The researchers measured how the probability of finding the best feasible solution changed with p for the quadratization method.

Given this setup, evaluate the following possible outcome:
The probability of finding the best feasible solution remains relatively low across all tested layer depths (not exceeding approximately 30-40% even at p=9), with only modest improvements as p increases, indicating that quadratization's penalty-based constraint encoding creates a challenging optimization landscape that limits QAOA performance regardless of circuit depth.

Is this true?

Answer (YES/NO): NO